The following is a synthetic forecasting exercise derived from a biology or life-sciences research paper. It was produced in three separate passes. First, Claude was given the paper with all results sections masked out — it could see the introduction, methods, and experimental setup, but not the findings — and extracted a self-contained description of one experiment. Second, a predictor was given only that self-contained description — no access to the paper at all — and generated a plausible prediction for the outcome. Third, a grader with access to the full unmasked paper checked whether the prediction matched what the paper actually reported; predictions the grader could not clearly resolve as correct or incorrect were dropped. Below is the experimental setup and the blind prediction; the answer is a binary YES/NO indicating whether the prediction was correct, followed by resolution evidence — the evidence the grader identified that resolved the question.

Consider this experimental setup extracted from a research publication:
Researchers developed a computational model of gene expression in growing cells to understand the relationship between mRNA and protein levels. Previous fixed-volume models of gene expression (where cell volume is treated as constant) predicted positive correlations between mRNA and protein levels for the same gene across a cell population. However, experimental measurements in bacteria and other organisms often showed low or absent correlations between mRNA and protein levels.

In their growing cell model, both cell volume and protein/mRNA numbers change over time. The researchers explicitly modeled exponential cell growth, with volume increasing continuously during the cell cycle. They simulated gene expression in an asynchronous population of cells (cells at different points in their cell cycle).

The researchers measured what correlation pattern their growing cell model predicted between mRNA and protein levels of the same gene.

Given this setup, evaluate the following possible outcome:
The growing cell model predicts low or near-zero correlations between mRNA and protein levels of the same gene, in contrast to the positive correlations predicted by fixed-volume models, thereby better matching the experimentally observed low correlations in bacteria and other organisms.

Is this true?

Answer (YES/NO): YES